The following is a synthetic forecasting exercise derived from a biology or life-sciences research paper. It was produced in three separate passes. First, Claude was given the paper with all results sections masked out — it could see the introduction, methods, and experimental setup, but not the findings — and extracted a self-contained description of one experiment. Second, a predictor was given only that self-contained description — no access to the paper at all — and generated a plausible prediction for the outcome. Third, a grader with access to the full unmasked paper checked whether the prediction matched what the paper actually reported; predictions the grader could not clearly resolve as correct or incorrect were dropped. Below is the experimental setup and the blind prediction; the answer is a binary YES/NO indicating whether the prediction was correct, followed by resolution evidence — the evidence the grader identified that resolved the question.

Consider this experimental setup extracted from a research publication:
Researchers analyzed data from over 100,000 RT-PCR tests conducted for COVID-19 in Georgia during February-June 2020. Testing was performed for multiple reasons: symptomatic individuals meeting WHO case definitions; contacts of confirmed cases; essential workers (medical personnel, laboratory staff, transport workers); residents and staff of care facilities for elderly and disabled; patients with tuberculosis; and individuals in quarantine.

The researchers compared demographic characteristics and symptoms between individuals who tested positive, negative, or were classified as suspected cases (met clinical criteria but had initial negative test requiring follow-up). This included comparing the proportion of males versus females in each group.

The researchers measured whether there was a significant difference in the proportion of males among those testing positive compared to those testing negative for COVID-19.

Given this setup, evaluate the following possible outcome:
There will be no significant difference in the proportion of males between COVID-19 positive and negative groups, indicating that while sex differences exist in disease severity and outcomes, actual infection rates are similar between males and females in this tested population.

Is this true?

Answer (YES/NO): NO